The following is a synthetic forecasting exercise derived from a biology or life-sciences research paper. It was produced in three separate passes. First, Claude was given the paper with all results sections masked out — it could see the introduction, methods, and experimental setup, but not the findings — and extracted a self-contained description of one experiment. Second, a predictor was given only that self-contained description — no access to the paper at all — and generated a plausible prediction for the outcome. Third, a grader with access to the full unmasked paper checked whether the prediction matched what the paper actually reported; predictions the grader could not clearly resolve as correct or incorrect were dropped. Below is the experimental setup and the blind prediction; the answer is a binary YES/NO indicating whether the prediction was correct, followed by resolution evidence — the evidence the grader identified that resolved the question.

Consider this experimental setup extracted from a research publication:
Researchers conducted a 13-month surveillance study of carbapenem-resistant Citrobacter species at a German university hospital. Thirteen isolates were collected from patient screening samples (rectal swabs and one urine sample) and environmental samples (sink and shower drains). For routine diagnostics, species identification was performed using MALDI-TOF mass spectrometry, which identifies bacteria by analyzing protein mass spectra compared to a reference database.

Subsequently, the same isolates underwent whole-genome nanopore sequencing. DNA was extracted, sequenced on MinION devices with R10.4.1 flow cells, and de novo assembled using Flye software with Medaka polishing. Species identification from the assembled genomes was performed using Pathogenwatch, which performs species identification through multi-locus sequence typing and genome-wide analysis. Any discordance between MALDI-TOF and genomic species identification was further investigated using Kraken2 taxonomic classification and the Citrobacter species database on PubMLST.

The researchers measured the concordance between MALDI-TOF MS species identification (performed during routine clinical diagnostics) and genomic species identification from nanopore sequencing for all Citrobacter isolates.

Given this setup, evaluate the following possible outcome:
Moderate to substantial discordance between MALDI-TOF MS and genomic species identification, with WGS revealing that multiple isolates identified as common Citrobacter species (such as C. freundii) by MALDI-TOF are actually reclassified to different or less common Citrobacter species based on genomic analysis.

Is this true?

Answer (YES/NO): YES